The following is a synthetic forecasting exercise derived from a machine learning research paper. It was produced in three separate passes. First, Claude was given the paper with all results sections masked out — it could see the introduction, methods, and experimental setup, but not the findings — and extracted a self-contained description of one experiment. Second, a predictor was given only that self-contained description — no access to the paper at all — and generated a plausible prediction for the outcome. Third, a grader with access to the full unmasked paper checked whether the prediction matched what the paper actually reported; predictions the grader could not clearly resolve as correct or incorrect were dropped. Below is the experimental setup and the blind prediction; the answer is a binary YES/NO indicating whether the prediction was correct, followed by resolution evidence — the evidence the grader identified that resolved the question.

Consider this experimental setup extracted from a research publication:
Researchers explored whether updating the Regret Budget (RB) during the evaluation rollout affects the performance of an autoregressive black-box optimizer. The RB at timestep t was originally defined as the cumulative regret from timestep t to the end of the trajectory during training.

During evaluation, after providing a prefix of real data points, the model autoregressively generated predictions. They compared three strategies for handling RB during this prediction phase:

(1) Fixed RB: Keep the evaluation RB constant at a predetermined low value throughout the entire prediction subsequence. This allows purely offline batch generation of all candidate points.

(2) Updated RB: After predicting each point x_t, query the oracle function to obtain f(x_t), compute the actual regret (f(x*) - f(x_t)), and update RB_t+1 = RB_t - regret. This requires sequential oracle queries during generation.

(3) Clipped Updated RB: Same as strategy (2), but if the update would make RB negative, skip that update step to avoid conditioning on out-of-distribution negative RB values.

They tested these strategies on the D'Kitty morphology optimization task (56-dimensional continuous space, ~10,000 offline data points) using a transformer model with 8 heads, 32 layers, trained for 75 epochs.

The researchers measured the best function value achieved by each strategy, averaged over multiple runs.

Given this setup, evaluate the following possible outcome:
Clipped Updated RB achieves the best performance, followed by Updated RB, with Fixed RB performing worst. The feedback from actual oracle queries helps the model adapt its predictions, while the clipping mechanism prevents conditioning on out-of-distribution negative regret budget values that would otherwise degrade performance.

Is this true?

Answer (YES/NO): NO